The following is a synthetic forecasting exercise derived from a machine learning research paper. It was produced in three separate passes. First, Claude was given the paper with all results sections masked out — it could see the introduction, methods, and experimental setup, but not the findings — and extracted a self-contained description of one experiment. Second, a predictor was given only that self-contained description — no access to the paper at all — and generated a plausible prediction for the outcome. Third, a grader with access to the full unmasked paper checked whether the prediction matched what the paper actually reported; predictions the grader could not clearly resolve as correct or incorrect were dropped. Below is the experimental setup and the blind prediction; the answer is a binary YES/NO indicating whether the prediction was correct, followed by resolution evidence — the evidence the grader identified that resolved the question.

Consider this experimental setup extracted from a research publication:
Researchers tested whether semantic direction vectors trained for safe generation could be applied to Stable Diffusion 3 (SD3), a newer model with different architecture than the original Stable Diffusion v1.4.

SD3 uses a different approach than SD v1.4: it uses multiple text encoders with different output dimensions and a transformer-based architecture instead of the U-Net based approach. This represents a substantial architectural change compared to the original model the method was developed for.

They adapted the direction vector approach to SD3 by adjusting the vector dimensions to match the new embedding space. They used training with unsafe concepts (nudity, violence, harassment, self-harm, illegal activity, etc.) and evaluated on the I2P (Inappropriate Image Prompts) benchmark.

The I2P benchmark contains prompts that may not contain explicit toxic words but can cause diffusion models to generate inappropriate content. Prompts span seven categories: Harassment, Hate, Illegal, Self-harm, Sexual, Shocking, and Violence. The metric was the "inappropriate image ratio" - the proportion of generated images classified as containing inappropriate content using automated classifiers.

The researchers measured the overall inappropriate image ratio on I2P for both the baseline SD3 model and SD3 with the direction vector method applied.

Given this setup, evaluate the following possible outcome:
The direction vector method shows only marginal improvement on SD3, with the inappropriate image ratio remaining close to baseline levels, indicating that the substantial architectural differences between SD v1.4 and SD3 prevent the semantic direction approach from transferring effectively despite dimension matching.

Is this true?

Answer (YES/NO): NO